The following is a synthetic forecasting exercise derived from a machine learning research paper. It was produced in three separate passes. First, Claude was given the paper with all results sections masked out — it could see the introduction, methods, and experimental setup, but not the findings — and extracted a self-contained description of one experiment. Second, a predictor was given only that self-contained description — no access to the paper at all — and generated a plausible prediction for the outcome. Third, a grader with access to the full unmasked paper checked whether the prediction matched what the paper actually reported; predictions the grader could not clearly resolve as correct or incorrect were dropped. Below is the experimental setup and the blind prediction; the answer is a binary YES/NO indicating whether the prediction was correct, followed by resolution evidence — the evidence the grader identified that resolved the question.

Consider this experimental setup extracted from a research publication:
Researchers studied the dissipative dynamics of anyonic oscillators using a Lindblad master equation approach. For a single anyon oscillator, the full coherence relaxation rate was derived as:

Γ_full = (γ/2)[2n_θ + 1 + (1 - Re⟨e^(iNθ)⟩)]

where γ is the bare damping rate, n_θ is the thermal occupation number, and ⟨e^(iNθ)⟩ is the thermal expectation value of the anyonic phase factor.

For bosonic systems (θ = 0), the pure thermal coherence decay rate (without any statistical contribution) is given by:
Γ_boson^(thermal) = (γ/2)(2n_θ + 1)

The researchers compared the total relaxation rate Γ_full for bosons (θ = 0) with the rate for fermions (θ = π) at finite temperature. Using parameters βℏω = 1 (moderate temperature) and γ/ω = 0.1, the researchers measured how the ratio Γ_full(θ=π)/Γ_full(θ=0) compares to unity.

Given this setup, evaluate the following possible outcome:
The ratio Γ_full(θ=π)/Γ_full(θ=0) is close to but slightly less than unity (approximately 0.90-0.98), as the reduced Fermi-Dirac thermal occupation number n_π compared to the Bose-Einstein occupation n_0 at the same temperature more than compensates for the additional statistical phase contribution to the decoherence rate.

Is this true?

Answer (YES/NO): NO